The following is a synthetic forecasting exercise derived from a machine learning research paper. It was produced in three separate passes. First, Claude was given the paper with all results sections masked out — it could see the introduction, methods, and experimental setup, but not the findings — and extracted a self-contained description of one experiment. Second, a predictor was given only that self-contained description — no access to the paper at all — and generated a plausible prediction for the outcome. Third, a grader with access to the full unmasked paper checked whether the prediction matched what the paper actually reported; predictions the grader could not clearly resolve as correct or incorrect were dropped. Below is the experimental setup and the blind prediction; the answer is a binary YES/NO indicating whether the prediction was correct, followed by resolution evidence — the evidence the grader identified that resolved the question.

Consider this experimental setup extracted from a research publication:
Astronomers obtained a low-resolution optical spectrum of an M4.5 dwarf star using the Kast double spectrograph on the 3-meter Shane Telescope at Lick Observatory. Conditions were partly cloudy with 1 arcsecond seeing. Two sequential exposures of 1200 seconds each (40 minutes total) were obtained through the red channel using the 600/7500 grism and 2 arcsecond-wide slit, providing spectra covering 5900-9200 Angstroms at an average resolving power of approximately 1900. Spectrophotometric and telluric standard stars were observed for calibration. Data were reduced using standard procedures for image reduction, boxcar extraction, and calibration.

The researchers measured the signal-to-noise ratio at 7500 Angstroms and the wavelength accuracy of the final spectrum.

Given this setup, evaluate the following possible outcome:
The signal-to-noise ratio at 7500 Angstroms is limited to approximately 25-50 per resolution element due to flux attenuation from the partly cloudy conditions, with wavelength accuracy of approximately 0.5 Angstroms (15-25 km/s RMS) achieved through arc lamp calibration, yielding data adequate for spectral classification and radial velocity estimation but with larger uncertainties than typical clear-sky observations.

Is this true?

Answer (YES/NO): NO